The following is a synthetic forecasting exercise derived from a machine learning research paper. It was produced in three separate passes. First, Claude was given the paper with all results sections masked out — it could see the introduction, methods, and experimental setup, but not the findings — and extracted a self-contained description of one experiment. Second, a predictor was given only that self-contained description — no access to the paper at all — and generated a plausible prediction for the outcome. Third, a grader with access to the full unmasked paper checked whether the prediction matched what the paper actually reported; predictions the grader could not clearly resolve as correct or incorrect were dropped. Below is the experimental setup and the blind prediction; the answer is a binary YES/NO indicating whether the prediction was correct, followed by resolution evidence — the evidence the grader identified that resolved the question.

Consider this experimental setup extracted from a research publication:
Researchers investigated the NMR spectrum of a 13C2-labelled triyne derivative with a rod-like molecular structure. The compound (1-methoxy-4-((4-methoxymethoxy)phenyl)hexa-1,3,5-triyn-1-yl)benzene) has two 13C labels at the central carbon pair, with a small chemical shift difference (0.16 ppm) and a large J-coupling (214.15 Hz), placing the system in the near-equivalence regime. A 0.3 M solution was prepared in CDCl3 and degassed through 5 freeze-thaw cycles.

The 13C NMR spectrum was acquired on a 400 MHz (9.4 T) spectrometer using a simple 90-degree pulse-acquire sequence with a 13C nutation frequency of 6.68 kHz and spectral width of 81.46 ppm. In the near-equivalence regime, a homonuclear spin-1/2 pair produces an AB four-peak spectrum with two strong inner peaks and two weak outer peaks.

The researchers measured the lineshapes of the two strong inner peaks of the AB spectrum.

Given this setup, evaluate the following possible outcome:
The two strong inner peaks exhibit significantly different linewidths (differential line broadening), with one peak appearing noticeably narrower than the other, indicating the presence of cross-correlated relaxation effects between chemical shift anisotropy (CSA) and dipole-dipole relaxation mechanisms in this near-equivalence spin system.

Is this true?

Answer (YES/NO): YES